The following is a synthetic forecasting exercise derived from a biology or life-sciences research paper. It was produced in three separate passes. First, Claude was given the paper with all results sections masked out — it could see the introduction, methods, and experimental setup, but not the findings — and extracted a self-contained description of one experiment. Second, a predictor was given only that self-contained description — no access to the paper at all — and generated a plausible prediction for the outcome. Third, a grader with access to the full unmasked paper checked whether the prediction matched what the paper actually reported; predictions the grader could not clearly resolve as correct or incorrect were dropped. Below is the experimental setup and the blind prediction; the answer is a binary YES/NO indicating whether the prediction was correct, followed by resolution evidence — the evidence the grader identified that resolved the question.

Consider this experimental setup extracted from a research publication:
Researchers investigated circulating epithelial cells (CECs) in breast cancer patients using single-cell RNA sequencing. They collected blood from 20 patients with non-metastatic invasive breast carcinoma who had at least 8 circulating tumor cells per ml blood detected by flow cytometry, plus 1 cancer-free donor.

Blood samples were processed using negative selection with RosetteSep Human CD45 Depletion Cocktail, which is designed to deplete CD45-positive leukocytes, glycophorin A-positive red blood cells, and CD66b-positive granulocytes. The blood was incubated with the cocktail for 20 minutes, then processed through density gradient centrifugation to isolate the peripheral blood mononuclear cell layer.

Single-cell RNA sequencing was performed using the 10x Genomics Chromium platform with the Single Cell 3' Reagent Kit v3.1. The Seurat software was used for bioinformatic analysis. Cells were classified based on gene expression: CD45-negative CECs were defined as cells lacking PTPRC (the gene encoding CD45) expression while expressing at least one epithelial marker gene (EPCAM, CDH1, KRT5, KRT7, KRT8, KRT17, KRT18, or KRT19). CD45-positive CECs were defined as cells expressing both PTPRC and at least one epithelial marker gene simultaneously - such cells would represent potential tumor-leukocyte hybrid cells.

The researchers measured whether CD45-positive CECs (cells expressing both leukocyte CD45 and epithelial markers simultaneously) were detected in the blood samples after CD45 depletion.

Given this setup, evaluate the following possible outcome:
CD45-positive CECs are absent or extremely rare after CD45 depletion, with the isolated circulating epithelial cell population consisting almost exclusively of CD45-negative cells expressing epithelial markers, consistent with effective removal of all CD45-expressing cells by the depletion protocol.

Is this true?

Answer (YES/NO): NO